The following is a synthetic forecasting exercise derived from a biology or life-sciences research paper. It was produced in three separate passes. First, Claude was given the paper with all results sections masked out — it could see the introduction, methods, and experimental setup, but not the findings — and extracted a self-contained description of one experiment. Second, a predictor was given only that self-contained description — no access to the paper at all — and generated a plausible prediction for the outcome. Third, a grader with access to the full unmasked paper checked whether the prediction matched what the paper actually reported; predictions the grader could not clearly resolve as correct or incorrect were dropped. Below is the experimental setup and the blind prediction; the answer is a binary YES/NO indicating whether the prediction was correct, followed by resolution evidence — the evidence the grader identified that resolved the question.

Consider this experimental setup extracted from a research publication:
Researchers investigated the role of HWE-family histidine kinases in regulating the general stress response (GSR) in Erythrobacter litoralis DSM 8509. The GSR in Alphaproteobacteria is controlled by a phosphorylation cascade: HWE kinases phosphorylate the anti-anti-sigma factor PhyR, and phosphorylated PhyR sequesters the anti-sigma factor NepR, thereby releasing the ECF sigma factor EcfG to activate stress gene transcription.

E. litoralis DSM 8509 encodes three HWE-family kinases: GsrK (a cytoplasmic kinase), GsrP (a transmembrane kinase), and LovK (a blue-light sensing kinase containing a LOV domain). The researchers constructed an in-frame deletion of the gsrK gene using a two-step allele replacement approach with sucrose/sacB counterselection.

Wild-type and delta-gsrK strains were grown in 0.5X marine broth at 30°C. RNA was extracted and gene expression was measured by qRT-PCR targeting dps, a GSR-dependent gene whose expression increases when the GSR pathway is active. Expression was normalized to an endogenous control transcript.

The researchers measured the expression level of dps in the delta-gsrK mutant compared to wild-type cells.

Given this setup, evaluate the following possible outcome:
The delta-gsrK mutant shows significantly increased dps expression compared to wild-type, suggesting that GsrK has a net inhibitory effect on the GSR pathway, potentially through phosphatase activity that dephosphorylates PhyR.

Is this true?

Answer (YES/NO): NO